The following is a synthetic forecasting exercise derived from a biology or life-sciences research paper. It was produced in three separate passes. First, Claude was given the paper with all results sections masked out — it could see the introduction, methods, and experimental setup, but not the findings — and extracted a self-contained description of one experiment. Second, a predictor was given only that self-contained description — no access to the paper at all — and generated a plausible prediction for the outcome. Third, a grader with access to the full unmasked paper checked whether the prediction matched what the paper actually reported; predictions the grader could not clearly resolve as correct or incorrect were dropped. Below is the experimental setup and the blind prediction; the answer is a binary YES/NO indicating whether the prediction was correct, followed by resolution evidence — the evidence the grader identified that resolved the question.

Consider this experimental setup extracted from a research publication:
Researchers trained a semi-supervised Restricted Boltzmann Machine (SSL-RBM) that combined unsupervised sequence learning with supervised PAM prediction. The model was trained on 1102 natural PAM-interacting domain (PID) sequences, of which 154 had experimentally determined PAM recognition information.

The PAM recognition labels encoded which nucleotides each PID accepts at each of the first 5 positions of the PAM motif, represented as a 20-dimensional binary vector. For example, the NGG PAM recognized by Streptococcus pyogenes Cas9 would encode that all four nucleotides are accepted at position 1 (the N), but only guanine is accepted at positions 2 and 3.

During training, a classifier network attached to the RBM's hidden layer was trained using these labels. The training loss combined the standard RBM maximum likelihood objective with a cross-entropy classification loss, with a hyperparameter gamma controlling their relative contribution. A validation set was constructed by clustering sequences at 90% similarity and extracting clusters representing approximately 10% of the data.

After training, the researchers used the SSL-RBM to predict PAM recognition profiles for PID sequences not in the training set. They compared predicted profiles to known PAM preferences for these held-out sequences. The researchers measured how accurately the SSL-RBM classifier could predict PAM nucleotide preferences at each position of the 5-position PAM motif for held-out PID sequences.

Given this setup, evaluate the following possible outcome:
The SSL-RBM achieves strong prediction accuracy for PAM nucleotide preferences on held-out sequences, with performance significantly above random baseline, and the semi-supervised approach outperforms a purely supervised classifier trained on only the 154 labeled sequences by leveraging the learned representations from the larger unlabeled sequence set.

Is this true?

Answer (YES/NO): YES